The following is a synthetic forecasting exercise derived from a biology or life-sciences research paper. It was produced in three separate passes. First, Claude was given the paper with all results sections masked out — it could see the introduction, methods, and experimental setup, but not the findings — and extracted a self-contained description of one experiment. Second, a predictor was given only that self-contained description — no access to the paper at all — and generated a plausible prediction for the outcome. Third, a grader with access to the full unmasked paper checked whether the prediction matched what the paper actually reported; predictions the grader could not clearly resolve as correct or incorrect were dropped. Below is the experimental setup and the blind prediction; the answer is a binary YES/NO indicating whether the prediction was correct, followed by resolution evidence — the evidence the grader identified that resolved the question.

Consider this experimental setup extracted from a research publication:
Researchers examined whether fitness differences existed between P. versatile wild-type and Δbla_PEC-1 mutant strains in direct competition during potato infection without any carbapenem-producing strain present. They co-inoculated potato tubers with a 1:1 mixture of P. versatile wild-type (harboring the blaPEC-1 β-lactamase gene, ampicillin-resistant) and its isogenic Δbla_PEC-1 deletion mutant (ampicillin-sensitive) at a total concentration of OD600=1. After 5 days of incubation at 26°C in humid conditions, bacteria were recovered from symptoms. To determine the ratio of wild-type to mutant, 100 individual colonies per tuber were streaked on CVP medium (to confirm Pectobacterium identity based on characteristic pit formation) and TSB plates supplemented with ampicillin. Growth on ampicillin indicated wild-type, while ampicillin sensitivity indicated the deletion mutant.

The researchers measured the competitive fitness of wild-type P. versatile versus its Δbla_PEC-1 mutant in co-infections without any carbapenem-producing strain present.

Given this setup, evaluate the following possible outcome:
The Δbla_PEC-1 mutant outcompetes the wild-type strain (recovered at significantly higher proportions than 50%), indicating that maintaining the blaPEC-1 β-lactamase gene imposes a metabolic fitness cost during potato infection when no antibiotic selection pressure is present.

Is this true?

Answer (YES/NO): NO